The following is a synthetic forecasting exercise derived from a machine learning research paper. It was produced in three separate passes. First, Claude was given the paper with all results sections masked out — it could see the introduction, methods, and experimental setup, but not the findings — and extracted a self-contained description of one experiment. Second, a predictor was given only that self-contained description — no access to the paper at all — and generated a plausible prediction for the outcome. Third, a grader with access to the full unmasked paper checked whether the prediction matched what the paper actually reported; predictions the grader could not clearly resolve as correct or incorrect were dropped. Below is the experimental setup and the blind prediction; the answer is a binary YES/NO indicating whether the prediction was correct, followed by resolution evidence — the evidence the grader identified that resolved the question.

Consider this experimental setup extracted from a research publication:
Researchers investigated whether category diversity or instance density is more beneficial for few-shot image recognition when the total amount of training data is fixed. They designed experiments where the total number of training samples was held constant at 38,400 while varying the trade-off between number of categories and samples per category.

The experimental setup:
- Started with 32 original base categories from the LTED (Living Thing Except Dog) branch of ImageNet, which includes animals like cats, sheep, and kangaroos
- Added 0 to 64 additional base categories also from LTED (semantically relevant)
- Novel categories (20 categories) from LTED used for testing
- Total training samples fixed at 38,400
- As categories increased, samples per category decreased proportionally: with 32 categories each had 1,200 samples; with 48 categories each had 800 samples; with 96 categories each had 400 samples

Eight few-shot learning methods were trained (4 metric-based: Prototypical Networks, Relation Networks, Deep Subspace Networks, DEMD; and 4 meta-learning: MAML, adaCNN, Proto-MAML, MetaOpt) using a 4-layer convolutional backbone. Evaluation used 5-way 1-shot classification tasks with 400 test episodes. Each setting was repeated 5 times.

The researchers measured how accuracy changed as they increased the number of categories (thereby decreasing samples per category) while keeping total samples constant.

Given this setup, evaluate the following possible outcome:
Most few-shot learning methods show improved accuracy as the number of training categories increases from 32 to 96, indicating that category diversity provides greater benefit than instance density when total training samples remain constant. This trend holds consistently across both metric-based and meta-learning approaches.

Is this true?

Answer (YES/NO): YES